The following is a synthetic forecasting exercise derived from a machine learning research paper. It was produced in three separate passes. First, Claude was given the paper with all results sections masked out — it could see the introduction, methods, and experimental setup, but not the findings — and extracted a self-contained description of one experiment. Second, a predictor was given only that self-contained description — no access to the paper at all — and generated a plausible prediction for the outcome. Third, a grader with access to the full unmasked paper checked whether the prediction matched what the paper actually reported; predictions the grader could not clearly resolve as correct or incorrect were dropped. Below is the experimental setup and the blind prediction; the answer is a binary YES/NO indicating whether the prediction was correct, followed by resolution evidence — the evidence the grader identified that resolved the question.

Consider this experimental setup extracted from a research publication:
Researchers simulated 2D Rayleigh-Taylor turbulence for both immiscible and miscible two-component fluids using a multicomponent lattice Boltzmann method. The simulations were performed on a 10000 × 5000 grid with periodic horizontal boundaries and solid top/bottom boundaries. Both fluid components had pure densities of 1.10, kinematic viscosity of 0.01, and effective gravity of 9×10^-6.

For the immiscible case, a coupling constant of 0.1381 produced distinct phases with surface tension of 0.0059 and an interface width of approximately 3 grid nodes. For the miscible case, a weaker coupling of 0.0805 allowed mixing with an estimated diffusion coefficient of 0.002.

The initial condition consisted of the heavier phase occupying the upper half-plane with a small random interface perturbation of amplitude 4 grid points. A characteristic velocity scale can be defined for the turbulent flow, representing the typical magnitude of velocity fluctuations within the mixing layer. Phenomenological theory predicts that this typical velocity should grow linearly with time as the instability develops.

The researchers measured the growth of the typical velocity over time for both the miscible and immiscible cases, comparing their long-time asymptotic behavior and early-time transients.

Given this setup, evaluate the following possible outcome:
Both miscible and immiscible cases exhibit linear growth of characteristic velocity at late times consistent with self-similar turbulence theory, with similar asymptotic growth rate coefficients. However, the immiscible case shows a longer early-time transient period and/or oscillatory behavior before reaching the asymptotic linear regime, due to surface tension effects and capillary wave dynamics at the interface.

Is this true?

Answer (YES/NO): YES